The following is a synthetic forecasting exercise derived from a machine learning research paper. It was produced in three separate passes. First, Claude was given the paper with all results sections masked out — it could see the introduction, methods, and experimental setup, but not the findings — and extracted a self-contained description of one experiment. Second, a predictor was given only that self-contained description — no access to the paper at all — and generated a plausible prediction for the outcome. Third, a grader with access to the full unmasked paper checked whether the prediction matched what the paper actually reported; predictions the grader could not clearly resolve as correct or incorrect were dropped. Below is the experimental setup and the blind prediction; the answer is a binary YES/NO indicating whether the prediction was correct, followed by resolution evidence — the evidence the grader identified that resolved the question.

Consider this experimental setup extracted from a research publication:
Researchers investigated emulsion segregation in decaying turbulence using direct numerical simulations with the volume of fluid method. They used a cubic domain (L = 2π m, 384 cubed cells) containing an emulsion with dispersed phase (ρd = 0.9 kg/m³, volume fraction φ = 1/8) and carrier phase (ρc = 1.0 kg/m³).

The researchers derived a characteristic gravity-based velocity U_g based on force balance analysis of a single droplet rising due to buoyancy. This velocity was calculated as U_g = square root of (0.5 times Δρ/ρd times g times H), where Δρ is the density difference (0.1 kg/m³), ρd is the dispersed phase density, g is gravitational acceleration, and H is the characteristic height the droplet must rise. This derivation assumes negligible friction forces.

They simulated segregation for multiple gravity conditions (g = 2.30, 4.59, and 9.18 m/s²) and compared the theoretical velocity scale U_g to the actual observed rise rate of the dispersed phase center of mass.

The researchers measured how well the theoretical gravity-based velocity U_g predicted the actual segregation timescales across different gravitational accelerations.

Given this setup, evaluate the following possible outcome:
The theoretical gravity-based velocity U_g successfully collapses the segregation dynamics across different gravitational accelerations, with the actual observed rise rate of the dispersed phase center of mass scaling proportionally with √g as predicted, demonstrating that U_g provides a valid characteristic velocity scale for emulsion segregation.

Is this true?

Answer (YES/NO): YES